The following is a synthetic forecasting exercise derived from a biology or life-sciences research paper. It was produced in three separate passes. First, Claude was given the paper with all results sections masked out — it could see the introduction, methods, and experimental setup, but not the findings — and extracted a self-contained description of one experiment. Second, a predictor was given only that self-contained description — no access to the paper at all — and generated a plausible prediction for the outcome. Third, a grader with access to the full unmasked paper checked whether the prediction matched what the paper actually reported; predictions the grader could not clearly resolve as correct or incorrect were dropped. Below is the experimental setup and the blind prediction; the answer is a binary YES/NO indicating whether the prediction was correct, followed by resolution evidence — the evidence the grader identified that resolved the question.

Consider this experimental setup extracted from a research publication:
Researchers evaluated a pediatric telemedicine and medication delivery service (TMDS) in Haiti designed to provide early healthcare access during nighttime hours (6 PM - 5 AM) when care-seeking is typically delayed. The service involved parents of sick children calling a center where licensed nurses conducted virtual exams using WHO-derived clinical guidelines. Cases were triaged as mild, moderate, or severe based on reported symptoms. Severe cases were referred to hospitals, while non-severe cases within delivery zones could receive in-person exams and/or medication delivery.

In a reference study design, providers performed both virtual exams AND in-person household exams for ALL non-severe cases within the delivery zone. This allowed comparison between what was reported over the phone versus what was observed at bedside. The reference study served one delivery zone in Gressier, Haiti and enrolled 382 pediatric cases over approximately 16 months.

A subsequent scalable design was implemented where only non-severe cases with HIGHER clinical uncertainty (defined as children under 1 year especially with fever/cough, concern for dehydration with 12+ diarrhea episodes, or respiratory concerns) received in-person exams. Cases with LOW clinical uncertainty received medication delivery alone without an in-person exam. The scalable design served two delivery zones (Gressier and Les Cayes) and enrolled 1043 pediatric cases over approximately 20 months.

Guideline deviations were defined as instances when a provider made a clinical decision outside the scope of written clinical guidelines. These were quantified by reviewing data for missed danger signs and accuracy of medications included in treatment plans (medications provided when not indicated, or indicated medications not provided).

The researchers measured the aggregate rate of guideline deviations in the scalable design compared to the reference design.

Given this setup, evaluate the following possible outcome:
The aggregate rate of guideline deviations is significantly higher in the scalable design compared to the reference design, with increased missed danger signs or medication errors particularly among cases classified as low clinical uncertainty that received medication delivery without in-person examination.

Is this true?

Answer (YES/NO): NO